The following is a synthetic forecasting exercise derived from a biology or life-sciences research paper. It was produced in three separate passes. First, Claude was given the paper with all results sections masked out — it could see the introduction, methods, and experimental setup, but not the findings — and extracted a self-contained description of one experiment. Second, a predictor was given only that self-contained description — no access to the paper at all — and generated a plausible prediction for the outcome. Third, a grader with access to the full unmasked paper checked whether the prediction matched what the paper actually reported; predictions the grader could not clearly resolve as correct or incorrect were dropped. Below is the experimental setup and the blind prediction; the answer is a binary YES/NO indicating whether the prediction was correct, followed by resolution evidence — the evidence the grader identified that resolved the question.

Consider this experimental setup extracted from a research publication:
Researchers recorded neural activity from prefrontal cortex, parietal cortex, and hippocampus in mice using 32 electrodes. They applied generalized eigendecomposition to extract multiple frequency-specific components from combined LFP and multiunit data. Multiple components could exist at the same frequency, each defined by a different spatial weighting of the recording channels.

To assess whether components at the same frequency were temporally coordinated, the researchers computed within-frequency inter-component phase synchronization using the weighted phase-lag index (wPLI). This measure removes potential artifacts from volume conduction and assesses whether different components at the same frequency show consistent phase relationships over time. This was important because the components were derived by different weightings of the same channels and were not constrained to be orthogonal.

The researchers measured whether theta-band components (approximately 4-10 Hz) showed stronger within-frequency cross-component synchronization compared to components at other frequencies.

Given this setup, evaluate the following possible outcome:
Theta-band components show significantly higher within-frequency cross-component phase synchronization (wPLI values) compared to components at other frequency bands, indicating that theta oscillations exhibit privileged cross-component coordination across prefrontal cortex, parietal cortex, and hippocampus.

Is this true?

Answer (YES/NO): YES